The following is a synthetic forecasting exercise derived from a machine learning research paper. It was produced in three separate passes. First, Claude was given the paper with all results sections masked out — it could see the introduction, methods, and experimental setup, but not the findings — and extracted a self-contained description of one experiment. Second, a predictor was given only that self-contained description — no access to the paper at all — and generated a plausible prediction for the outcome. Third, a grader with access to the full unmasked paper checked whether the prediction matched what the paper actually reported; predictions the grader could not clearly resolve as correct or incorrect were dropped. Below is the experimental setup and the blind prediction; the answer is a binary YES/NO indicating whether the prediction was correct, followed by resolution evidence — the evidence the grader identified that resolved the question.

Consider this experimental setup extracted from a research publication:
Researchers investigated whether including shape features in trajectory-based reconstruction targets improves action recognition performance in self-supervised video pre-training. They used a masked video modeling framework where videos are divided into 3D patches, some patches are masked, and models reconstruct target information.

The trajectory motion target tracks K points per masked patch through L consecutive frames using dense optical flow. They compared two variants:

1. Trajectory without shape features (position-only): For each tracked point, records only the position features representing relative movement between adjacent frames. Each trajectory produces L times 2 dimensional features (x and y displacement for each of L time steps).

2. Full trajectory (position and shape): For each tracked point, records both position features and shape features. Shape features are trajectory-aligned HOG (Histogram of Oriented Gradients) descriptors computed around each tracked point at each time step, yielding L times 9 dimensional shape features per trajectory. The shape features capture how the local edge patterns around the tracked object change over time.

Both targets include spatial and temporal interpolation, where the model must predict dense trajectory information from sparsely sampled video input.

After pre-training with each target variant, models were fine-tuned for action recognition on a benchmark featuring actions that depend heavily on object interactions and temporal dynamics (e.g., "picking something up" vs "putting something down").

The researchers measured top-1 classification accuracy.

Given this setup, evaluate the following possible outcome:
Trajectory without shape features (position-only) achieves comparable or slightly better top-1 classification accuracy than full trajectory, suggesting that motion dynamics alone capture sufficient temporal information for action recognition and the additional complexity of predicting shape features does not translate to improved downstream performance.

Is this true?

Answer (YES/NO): NO